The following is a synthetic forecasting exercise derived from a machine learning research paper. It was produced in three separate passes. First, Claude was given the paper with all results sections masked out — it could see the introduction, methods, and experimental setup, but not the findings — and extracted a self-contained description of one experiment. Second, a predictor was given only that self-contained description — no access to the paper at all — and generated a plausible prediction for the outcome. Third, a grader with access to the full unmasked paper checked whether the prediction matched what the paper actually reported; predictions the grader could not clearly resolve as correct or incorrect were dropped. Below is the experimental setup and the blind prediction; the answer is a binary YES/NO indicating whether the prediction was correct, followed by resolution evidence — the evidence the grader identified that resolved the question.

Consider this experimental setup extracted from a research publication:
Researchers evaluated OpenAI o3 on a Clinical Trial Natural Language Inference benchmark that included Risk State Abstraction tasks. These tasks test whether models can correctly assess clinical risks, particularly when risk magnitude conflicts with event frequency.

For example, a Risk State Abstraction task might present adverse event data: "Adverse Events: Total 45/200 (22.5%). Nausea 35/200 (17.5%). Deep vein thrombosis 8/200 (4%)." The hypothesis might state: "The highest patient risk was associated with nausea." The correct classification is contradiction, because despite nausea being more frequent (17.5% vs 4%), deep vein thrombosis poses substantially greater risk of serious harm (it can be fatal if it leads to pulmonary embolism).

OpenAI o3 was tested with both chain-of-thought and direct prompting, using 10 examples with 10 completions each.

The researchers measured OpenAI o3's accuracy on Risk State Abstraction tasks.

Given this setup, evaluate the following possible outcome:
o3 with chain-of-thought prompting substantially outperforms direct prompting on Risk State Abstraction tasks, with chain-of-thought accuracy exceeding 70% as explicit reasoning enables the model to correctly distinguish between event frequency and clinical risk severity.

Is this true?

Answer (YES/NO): NO